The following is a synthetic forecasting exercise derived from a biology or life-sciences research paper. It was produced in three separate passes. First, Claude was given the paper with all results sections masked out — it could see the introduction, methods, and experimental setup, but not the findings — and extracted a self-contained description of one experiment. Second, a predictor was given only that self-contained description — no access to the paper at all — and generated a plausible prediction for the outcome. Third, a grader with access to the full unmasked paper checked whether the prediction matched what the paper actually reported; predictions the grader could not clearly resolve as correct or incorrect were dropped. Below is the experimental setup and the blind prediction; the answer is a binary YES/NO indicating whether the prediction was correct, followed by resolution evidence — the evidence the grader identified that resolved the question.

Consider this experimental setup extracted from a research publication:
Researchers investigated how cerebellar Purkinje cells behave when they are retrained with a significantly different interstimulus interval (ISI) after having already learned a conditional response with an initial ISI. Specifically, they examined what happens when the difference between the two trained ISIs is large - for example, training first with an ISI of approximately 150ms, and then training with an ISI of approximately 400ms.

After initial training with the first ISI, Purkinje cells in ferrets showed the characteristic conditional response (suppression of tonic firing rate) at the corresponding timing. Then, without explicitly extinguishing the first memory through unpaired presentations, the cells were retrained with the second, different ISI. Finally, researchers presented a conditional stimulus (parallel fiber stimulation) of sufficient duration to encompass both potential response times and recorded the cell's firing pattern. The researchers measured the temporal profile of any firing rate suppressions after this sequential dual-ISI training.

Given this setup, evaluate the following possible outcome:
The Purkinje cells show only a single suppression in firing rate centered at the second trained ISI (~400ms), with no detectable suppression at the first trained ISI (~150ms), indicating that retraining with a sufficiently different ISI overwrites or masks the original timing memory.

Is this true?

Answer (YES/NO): NO